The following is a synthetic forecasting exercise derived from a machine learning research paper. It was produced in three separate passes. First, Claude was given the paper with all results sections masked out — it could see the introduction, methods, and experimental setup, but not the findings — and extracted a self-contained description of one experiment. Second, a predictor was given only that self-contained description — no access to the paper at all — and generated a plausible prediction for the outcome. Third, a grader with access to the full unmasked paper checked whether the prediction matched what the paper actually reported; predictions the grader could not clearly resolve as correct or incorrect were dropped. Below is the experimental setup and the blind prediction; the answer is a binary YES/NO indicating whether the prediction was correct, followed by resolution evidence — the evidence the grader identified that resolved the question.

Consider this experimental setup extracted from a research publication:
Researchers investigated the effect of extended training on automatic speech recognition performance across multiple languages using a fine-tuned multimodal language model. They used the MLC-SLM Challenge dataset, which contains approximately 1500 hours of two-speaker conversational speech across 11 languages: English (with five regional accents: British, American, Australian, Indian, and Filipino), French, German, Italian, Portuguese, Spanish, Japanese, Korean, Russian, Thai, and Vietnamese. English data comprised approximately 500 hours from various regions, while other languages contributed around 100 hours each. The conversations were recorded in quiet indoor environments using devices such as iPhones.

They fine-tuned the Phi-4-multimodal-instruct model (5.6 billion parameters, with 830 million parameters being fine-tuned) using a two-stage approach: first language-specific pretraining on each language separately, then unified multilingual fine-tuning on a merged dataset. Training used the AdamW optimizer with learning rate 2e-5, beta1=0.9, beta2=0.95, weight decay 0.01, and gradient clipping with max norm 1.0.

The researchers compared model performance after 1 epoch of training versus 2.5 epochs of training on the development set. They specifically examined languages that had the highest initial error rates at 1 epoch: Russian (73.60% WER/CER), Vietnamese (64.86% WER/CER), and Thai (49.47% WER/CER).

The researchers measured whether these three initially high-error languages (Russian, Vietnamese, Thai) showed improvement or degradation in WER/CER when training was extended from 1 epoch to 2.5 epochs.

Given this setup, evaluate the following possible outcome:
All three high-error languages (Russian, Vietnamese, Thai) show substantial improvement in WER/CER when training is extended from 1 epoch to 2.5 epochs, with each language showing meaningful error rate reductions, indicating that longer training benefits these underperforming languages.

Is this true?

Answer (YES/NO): YES